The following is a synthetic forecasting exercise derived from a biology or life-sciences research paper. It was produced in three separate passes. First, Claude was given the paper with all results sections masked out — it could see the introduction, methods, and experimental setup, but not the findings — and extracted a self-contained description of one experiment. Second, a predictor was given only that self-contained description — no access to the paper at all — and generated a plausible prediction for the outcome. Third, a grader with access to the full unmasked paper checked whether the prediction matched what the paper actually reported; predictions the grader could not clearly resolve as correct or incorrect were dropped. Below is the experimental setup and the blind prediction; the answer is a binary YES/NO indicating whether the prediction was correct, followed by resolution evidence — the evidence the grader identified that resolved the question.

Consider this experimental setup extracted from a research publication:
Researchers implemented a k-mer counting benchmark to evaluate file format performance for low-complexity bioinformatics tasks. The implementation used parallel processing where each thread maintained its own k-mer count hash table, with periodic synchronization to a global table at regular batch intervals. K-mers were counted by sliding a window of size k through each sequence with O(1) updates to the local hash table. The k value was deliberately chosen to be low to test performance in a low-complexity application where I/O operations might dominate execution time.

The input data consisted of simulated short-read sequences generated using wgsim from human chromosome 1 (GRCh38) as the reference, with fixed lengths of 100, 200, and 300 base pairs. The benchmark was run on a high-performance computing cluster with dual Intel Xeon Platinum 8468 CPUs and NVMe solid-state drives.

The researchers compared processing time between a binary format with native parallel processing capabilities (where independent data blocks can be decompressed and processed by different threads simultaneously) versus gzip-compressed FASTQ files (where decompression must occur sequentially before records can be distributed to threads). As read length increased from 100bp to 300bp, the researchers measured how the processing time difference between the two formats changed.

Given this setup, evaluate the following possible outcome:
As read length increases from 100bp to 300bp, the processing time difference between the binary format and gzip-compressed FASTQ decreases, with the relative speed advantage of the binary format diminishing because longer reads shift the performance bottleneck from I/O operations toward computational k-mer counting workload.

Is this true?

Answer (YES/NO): NO